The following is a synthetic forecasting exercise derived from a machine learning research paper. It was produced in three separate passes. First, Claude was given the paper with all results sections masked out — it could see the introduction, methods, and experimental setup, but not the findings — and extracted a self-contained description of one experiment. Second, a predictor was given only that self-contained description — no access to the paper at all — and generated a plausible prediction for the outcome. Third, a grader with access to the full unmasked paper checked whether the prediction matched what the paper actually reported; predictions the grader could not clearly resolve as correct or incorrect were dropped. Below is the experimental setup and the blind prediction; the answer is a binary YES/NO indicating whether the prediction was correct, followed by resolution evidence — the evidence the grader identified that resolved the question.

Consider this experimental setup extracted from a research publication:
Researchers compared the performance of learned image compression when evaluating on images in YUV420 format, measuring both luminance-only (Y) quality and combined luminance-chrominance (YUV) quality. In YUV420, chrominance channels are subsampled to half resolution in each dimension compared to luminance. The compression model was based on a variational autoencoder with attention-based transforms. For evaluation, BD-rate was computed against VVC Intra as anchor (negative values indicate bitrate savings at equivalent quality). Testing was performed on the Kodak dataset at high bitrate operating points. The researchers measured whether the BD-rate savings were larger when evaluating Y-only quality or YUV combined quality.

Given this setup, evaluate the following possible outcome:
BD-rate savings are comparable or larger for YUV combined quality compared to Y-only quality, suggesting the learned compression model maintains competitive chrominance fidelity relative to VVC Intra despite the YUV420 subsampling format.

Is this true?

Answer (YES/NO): NO